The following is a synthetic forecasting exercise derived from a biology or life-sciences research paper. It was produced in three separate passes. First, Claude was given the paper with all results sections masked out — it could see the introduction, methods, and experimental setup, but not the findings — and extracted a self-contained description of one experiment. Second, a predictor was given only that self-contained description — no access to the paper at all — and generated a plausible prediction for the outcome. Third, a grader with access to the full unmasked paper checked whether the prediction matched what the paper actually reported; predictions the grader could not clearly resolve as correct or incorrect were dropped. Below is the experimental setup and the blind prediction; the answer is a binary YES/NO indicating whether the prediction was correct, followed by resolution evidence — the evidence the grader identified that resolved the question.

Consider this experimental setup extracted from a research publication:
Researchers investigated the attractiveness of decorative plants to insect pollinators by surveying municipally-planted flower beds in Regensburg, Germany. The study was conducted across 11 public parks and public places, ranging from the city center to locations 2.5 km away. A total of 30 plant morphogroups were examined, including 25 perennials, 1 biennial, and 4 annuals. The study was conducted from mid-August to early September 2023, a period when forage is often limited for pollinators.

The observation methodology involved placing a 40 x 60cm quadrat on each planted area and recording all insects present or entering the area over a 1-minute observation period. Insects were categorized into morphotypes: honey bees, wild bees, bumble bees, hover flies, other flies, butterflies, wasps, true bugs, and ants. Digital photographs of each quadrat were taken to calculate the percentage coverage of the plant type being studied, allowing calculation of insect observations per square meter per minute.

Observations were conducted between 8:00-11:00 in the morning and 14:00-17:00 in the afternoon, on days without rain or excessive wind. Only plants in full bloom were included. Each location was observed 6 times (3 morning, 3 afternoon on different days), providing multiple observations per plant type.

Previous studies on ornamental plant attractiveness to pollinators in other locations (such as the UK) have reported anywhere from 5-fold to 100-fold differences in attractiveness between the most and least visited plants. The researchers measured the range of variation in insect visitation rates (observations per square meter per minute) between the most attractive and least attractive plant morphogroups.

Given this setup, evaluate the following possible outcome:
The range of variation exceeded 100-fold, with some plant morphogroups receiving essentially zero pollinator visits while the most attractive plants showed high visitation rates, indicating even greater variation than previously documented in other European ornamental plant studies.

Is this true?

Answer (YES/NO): NO